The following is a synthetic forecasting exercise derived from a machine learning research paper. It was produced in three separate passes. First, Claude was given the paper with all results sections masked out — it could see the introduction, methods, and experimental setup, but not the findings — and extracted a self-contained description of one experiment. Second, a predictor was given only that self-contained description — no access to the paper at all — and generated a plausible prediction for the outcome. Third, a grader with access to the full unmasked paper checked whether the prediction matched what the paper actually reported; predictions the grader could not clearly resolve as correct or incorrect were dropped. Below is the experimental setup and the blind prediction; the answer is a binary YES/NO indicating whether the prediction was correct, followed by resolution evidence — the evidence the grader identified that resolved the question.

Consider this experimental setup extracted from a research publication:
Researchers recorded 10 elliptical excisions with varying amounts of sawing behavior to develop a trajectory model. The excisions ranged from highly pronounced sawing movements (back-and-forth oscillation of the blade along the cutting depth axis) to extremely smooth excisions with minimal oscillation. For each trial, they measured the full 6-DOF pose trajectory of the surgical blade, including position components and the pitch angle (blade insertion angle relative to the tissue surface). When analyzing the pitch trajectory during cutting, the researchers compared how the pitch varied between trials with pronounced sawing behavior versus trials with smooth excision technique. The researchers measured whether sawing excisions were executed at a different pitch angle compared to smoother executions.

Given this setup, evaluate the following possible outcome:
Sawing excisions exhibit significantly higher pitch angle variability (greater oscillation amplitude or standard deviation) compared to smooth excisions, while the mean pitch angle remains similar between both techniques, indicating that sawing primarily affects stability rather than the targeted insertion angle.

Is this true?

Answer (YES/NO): NO